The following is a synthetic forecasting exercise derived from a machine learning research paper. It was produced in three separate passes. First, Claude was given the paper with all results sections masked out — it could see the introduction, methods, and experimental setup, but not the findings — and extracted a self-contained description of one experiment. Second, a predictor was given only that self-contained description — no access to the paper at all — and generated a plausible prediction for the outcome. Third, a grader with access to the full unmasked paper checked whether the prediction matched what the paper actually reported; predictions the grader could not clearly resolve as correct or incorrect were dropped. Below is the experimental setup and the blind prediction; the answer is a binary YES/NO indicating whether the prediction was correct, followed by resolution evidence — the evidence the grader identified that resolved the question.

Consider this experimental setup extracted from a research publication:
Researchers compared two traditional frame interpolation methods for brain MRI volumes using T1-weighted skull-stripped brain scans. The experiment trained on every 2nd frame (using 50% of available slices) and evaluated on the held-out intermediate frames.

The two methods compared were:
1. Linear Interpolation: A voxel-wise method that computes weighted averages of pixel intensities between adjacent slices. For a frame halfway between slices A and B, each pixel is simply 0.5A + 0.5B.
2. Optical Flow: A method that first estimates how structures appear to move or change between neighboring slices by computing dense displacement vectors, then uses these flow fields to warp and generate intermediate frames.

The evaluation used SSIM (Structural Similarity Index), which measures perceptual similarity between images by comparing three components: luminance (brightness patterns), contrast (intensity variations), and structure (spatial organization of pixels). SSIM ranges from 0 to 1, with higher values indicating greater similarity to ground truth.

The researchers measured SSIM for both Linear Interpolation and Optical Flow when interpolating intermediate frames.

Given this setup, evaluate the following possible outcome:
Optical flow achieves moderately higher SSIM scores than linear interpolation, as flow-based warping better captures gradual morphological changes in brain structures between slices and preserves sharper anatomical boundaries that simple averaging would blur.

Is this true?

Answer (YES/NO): NO